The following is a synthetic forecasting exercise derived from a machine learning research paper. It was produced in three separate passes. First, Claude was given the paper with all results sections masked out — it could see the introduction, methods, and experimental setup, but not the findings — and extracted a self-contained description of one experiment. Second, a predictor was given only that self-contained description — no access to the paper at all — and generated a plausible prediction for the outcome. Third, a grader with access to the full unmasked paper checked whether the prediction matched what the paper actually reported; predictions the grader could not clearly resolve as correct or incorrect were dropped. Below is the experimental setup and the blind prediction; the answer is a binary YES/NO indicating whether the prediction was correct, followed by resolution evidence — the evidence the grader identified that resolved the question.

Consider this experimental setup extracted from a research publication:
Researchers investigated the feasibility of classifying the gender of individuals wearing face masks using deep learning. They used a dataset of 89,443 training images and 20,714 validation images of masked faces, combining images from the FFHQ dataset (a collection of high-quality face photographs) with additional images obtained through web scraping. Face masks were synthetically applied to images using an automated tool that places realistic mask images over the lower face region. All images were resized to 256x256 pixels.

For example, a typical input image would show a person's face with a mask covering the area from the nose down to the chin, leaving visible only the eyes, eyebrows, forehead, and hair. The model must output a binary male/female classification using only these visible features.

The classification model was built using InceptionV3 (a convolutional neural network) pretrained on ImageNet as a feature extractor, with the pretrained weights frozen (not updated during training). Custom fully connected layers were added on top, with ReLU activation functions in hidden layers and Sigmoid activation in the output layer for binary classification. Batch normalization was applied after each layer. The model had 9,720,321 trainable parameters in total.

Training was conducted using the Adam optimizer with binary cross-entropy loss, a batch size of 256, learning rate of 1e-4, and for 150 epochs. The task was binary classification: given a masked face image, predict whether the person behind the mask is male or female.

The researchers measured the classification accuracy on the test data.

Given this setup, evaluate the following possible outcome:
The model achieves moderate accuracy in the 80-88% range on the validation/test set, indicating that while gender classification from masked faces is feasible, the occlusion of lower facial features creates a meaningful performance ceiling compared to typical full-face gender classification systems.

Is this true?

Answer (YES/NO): NO